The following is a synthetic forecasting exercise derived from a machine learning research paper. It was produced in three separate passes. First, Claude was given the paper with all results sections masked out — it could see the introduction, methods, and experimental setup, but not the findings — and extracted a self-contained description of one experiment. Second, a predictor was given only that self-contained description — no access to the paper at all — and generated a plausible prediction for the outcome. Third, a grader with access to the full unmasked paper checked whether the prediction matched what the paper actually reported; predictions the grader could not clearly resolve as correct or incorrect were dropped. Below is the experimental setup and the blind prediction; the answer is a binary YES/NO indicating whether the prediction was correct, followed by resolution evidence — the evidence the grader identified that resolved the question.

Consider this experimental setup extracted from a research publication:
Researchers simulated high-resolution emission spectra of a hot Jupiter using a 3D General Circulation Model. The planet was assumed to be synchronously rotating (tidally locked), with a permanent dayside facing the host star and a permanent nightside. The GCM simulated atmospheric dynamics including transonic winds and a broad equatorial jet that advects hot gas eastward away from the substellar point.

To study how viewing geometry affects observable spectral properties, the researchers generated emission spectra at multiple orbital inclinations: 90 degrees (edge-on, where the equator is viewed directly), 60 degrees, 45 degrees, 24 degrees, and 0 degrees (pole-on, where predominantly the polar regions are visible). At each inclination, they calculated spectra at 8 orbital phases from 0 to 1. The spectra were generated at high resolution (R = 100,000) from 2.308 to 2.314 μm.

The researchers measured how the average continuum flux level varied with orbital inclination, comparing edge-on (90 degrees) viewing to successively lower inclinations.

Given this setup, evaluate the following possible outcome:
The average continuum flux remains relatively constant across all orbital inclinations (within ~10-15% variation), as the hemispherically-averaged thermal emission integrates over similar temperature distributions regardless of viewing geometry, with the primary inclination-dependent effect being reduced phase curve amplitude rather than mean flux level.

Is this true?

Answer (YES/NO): NO